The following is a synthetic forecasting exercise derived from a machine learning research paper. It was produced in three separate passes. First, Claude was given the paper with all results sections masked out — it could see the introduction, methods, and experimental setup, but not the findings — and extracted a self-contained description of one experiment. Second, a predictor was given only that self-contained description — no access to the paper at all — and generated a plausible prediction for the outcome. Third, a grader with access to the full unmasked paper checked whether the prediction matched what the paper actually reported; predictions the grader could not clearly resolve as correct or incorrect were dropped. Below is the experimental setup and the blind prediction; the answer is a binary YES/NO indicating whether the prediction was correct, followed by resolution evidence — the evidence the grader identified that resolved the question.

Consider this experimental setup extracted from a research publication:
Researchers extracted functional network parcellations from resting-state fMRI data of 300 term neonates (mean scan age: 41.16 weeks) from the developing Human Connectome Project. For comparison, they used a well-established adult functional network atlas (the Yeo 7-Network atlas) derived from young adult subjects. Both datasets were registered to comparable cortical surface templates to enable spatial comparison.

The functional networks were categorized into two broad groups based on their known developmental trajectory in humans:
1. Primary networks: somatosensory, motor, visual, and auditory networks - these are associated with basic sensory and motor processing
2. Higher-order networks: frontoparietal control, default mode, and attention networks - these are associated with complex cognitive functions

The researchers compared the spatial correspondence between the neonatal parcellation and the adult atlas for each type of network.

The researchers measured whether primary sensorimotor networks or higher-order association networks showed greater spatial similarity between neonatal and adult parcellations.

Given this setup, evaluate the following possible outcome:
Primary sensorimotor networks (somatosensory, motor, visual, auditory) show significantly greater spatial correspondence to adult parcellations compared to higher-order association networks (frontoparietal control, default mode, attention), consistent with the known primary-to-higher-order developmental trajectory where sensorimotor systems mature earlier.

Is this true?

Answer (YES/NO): YES